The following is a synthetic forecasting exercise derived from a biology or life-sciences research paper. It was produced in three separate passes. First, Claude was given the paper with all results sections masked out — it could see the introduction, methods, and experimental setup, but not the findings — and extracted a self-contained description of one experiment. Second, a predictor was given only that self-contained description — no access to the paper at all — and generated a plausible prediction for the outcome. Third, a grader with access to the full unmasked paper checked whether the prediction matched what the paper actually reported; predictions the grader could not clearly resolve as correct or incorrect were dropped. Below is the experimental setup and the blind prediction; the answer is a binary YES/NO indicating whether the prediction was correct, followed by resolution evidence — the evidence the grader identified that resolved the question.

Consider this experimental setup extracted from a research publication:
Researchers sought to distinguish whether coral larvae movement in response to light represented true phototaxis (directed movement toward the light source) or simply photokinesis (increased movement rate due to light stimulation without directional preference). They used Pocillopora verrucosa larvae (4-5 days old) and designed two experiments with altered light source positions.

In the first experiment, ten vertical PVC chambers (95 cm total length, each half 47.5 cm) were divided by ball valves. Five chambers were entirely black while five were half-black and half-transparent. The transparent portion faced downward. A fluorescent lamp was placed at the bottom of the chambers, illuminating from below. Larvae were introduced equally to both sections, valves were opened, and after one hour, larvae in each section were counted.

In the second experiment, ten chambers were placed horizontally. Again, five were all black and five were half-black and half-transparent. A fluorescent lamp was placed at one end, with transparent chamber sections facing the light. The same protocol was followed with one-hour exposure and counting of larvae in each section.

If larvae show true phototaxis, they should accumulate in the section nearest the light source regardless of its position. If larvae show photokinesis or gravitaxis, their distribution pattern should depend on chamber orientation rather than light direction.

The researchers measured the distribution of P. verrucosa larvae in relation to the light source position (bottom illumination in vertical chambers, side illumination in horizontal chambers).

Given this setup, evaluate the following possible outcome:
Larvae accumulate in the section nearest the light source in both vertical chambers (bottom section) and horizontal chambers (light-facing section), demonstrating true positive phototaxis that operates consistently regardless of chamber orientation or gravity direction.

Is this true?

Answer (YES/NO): YES